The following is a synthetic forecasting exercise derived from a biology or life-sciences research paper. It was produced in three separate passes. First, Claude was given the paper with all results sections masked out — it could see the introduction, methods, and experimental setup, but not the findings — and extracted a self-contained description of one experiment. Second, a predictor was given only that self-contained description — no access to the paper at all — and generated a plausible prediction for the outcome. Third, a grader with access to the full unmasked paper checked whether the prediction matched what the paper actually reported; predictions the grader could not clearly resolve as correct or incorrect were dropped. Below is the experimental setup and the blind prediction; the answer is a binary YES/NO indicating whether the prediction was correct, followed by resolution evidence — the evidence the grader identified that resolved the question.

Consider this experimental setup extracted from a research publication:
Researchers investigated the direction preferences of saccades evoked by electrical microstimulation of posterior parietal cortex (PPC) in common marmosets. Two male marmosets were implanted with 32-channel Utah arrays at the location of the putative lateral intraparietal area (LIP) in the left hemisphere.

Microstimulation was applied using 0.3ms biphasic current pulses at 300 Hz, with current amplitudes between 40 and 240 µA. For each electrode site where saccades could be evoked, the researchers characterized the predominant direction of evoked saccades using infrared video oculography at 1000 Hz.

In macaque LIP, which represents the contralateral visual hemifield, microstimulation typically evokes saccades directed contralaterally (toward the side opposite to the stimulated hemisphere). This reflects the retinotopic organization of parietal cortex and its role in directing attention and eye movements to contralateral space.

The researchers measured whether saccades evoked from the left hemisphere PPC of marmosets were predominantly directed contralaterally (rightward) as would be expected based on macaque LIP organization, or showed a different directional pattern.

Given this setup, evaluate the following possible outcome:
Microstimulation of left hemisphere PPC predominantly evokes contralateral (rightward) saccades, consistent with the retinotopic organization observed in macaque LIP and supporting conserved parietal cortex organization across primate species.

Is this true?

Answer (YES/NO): YES